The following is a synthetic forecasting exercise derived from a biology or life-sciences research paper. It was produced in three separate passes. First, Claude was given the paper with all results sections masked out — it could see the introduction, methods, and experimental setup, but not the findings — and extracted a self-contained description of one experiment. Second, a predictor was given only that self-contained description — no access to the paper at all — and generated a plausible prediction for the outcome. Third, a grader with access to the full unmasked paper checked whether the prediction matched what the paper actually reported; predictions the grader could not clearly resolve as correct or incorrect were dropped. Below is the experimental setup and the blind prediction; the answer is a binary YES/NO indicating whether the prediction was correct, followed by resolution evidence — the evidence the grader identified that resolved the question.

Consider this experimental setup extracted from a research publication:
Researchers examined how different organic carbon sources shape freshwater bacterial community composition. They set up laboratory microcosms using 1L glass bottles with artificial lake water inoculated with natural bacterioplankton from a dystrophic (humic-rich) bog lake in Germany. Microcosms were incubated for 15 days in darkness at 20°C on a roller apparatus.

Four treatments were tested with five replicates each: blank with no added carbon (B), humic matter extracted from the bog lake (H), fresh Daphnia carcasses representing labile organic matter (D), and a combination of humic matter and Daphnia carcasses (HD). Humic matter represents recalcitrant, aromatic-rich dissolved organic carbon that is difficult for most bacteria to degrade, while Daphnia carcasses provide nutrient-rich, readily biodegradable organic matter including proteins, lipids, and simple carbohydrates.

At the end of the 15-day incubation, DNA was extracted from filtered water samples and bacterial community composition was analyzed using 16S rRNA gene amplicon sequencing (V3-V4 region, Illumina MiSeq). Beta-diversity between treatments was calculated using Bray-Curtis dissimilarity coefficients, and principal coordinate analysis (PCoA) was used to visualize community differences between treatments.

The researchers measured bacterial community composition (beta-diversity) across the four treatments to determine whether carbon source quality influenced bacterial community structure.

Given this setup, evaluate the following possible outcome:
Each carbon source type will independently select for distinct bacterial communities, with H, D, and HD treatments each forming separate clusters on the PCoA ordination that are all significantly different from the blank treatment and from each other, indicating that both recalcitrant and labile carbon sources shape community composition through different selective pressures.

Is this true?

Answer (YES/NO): YES